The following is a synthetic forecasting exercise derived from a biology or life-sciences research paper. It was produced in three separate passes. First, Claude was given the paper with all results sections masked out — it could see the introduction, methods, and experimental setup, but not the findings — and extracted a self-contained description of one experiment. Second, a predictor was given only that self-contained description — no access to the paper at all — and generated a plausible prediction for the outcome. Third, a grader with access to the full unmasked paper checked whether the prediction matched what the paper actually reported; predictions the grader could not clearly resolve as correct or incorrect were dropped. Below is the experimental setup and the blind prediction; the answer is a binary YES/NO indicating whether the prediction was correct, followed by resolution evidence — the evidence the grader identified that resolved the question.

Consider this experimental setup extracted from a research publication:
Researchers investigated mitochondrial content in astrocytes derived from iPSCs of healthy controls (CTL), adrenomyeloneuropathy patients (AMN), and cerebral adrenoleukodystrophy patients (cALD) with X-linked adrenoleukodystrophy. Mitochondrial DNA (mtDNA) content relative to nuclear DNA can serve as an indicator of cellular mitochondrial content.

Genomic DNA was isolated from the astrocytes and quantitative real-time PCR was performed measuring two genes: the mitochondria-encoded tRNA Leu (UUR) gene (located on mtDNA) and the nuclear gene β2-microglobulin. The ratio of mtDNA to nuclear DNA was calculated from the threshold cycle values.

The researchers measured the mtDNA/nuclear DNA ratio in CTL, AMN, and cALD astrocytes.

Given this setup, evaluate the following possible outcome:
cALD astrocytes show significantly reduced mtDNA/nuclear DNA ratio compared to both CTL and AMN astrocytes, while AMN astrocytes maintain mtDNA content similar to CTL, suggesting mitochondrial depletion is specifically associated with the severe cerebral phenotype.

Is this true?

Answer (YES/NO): NO